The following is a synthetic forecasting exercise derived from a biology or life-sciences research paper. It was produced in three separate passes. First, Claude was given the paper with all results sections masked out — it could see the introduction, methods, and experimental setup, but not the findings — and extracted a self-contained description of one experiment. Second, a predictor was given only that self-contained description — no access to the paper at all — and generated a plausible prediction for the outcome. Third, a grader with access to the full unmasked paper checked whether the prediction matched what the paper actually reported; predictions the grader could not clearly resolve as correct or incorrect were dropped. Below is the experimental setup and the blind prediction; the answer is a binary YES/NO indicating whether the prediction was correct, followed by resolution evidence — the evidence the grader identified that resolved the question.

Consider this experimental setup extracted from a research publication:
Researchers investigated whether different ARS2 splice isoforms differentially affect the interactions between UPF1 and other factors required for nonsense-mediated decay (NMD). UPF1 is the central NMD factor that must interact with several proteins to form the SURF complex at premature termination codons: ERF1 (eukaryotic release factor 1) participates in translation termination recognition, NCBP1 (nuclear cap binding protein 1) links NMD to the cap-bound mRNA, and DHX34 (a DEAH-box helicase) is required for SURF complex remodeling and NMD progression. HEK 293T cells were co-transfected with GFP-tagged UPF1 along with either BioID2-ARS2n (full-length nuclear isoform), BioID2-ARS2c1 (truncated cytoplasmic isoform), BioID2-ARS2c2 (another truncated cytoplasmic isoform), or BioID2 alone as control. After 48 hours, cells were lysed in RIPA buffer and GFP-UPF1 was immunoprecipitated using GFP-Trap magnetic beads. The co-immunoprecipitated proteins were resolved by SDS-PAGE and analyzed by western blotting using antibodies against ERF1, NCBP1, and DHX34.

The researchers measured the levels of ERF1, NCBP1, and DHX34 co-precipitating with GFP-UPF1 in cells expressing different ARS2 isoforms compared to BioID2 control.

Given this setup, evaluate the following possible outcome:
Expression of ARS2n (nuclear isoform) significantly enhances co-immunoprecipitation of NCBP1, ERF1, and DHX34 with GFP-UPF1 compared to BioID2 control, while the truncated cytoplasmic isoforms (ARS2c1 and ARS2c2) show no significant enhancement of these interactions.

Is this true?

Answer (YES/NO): NO